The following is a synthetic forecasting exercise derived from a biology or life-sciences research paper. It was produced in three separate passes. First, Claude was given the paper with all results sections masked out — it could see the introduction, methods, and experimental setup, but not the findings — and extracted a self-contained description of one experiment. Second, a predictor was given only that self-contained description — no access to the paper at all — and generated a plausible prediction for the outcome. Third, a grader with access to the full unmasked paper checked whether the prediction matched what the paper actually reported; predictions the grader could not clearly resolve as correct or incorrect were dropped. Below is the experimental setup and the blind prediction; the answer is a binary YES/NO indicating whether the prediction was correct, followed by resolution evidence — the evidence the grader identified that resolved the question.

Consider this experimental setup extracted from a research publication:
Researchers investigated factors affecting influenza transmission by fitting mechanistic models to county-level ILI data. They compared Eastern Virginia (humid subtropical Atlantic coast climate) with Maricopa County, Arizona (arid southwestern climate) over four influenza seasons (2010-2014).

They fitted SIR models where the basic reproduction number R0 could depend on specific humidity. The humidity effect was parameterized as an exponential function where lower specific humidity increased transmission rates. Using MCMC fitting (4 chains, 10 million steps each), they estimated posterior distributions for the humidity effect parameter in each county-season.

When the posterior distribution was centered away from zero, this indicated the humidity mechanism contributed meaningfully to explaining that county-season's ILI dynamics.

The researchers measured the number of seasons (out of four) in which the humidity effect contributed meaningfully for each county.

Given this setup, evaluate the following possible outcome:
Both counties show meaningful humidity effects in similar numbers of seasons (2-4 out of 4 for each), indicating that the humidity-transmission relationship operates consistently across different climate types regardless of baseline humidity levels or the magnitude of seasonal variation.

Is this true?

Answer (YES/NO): NO